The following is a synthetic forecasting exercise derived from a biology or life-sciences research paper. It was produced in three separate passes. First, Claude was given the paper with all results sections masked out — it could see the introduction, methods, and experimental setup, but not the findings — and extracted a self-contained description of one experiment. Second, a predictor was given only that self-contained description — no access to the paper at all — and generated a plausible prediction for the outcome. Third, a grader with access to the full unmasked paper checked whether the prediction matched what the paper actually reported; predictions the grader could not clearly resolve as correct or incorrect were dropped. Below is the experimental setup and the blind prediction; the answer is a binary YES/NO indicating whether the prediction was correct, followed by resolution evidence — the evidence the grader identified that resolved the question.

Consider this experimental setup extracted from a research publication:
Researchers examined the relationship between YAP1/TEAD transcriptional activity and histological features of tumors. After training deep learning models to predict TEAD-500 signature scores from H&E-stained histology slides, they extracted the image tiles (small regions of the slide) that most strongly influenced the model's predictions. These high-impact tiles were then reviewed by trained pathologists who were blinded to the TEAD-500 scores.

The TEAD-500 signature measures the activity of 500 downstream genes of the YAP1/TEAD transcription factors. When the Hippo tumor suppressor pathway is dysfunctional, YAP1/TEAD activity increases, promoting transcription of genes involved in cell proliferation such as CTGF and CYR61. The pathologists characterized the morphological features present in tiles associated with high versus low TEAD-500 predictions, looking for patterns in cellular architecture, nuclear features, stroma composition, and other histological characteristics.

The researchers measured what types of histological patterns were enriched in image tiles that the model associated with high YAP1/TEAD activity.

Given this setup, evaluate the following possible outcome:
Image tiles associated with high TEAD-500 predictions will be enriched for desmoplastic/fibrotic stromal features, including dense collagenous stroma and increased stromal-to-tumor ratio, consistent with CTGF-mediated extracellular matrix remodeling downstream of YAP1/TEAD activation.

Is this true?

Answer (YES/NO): NO